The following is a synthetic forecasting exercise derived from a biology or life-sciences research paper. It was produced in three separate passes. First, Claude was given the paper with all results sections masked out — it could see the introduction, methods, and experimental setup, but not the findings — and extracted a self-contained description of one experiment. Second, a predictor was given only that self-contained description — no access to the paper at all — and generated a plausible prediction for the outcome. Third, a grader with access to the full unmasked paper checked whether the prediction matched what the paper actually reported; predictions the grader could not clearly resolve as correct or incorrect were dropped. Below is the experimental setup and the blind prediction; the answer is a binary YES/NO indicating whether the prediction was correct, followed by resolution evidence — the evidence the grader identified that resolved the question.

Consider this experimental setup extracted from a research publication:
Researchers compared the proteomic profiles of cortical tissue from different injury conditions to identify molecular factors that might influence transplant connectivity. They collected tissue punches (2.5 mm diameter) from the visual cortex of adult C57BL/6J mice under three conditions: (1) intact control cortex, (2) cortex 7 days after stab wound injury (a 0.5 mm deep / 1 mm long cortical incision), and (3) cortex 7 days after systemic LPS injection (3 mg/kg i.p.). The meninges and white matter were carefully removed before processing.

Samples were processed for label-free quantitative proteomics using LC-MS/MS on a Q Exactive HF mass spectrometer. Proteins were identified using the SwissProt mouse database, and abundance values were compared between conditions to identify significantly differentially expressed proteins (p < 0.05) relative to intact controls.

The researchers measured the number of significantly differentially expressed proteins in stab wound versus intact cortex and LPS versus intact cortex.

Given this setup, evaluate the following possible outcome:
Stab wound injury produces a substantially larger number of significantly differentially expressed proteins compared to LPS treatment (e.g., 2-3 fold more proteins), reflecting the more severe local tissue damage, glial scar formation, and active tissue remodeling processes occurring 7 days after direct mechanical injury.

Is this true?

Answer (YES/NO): NO